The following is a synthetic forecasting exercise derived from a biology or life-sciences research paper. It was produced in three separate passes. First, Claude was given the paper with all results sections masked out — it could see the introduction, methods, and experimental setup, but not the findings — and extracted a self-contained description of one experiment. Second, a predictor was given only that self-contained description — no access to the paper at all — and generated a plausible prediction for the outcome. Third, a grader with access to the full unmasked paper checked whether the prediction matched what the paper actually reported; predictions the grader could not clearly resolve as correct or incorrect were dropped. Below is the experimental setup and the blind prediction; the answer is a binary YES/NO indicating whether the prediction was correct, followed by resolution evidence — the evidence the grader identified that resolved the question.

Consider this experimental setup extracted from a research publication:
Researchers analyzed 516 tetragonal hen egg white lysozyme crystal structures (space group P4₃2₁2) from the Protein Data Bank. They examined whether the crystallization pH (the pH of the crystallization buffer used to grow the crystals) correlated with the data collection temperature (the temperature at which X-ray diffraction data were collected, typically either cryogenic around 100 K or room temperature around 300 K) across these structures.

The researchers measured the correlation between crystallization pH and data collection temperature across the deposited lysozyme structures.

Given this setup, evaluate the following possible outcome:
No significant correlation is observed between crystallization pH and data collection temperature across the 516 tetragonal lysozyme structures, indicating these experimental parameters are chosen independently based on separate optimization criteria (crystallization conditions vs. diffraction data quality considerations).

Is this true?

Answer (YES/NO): YES